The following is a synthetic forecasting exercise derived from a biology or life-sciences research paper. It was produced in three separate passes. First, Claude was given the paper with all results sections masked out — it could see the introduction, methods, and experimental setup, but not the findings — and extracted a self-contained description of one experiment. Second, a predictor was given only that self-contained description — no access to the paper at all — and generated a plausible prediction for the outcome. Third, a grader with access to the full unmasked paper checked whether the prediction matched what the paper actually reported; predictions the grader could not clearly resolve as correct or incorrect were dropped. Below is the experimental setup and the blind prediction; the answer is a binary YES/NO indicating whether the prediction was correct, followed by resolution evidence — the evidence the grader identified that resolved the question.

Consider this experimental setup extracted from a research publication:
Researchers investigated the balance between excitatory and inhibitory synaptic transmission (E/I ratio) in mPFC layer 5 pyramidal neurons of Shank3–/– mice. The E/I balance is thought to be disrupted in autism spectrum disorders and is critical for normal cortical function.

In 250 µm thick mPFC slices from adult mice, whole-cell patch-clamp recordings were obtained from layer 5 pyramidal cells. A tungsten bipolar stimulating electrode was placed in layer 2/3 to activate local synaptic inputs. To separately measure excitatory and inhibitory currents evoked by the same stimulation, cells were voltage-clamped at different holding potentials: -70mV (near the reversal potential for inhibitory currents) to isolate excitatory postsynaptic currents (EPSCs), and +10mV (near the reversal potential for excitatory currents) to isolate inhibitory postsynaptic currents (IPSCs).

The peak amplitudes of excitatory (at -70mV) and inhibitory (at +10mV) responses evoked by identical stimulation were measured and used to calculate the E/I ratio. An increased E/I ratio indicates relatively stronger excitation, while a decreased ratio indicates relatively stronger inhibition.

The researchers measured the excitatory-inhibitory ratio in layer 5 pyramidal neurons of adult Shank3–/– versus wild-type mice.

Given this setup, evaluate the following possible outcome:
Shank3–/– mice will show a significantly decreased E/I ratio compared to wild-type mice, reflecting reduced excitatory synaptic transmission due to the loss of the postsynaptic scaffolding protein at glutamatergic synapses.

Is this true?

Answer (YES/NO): YES